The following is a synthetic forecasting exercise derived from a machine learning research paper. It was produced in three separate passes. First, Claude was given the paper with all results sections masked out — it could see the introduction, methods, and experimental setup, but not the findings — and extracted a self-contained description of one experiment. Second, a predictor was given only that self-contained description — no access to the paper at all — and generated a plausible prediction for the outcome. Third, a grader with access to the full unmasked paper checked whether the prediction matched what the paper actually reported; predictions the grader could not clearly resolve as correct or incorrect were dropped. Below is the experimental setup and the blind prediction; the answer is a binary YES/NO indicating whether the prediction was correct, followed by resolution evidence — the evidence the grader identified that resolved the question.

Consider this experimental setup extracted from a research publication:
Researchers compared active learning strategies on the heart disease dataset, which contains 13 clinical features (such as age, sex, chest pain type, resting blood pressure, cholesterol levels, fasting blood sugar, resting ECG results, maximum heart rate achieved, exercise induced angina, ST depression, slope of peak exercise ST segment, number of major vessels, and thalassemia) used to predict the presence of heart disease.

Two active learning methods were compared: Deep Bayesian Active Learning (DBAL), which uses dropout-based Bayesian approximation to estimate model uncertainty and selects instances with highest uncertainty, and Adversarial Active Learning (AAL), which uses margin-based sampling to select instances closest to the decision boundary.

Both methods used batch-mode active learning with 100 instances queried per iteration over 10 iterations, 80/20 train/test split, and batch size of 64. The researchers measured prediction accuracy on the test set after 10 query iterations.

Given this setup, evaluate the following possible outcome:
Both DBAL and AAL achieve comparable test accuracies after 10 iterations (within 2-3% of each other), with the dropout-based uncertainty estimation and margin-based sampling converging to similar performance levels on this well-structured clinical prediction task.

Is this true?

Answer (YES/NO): NO